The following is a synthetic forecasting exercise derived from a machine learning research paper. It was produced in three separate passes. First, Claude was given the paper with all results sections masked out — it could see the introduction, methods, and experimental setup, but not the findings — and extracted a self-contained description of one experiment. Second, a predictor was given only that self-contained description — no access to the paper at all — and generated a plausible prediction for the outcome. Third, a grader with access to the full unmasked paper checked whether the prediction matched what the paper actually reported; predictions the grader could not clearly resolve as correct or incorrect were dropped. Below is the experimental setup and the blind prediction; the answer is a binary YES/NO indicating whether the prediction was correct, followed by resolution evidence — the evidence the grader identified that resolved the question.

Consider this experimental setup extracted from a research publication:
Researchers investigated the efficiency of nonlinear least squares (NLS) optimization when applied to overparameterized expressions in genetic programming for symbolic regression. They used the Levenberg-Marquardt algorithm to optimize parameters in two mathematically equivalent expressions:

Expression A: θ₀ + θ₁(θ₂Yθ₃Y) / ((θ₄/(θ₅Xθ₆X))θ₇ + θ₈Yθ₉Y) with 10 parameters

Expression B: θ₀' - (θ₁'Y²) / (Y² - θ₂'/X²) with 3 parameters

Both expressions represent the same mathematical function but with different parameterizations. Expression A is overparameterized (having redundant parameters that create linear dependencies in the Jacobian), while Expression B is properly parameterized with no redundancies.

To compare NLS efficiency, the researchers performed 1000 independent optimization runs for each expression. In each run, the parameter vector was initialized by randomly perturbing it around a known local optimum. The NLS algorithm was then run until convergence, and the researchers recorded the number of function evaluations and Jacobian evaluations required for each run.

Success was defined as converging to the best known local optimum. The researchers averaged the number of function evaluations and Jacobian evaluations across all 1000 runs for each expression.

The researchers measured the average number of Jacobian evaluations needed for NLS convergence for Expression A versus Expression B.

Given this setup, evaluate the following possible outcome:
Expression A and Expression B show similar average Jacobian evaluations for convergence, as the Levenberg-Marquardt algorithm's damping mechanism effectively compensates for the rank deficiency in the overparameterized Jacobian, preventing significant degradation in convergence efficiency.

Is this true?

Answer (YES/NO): NO